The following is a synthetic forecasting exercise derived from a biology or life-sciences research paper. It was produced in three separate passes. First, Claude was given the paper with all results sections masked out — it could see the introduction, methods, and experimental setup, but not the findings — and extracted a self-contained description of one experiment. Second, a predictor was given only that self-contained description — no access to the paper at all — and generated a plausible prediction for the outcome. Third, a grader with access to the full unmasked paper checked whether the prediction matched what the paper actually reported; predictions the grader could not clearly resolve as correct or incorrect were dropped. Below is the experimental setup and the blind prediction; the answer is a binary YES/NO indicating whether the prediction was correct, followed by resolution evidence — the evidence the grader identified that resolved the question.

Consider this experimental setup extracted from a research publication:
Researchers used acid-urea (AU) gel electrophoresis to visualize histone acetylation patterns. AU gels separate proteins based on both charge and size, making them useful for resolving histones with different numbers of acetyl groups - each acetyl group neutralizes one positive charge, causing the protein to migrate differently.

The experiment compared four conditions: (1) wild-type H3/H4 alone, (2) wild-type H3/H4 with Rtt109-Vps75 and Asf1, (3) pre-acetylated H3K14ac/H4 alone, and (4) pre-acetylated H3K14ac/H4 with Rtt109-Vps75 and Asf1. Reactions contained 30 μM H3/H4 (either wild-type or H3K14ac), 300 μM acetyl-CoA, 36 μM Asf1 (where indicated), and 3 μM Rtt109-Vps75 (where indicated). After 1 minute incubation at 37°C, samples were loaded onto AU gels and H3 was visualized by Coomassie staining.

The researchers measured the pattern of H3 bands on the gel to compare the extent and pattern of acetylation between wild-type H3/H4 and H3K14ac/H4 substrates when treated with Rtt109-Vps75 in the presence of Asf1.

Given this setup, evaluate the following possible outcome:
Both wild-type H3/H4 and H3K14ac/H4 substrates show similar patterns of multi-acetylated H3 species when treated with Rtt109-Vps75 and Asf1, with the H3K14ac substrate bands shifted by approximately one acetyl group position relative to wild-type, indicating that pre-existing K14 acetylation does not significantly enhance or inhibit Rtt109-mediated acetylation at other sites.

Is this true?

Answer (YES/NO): NO